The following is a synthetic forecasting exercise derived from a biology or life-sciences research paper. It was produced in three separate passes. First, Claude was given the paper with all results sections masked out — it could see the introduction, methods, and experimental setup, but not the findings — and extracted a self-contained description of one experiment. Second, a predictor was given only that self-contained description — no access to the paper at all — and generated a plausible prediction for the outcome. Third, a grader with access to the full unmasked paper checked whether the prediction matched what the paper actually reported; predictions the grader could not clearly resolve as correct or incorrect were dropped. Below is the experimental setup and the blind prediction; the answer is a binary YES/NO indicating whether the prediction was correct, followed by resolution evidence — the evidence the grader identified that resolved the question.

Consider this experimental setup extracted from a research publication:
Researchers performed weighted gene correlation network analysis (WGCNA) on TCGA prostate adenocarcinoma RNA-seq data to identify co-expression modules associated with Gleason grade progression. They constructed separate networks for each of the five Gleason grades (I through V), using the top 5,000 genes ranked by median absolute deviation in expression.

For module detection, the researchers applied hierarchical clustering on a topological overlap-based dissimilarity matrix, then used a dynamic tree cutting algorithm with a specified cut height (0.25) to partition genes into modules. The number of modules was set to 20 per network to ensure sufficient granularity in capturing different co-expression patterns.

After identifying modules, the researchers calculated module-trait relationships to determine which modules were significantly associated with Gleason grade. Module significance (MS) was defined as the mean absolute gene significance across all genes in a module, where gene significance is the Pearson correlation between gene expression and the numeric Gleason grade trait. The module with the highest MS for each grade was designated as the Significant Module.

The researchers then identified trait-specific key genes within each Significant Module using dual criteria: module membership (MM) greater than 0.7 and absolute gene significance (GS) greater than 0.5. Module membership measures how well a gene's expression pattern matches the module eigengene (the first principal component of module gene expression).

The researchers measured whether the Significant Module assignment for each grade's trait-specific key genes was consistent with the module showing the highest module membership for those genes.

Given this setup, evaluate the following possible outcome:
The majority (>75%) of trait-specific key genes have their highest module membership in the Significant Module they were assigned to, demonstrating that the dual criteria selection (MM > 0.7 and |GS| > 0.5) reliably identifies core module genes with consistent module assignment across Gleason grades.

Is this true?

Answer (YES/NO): YES